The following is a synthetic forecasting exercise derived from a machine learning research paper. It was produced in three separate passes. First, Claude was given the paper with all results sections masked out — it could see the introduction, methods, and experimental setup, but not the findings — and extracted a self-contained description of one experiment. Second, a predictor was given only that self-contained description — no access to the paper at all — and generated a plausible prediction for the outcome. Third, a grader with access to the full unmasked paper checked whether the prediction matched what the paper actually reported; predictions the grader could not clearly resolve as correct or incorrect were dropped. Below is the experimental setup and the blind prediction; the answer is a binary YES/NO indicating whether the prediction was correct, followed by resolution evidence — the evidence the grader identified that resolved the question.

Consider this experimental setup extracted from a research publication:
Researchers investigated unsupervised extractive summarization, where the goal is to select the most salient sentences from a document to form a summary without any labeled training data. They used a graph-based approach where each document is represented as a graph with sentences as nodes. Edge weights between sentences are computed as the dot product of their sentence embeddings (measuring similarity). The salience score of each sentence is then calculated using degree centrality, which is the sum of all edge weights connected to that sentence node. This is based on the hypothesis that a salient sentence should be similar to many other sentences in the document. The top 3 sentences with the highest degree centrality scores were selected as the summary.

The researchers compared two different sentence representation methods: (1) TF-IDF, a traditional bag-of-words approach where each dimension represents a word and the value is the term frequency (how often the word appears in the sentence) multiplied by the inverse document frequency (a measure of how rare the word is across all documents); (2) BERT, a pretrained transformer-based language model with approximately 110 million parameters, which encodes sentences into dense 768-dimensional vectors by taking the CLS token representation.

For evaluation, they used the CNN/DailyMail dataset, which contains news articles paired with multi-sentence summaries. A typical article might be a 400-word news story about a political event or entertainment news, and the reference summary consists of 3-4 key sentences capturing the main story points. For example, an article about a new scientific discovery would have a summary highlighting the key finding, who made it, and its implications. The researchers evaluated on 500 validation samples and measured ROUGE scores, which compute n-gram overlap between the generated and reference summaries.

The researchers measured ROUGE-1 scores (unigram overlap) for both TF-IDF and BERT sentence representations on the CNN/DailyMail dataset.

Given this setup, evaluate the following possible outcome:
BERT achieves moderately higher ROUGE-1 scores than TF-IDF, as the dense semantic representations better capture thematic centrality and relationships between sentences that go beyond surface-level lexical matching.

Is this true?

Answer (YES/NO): NO